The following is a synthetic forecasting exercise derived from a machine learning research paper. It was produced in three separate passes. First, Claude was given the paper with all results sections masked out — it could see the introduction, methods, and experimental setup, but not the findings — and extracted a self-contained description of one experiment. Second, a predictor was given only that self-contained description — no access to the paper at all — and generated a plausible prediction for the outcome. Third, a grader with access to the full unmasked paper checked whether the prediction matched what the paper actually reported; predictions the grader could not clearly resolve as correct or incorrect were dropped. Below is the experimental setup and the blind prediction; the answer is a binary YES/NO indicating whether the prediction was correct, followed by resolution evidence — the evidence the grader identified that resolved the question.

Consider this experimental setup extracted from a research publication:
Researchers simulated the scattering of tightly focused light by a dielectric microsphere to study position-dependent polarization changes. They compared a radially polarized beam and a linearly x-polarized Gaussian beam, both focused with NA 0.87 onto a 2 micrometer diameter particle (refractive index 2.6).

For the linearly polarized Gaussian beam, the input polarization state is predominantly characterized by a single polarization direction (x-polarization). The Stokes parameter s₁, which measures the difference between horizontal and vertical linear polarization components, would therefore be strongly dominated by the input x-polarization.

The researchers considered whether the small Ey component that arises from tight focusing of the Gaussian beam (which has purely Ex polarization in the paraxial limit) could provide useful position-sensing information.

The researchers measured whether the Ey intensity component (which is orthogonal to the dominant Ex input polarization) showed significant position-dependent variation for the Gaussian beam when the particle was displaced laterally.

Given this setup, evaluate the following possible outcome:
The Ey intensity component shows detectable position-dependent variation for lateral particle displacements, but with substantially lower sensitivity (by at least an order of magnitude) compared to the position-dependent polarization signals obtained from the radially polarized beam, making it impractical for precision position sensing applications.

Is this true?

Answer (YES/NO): NO